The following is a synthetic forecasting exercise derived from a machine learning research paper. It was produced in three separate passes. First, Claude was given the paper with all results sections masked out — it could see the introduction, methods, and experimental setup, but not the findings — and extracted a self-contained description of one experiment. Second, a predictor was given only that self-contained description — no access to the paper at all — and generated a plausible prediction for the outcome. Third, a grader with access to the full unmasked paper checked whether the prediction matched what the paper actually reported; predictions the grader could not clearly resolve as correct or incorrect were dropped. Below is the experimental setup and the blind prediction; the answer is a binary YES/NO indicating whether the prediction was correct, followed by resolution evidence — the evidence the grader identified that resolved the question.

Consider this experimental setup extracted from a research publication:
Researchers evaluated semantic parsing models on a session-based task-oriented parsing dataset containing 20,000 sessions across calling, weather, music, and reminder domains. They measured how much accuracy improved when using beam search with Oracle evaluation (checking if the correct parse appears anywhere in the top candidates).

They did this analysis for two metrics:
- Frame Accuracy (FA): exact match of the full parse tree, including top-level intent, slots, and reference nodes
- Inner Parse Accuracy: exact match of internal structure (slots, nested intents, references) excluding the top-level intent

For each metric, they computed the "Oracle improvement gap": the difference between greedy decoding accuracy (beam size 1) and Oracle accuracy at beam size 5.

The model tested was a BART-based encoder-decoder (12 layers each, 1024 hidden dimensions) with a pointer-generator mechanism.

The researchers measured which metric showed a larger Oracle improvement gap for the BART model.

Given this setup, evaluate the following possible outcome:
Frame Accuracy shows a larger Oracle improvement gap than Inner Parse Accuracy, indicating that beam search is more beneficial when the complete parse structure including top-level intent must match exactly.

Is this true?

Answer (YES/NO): NO